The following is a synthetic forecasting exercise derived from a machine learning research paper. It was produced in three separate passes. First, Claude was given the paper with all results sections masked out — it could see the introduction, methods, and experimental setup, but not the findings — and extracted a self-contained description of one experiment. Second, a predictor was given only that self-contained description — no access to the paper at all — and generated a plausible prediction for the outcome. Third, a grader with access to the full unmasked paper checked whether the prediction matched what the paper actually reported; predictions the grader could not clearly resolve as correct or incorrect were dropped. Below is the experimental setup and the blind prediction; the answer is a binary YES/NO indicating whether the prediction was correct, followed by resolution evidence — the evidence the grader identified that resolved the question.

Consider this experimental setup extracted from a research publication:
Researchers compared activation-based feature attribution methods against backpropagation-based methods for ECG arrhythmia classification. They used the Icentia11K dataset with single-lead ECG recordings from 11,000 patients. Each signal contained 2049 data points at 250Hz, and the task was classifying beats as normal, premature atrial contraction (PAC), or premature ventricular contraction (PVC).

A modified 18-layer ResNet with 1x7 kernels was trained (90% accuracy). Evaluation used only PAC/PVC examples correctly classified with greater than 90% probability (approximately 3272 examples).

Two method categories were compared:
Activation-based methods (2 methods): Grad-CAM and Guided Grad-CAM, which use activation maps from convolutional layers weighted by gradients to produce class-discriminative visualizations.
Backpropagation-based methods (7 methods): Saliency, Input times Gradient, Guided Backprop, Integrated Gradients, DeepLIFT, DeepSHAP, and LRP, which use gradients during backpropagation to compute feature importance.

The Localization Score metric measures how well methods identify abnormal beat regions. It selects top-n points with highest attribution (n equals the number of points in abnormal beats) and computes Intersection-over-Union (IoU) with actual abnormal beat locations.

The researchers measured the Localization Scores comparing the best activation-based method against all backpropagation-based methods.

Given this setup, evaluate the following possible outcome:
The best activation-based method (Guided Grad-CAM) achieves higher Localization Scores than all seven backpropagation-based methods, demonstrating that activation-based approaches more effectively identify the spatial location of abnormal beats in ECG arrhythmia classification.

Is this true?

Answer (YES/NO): NO